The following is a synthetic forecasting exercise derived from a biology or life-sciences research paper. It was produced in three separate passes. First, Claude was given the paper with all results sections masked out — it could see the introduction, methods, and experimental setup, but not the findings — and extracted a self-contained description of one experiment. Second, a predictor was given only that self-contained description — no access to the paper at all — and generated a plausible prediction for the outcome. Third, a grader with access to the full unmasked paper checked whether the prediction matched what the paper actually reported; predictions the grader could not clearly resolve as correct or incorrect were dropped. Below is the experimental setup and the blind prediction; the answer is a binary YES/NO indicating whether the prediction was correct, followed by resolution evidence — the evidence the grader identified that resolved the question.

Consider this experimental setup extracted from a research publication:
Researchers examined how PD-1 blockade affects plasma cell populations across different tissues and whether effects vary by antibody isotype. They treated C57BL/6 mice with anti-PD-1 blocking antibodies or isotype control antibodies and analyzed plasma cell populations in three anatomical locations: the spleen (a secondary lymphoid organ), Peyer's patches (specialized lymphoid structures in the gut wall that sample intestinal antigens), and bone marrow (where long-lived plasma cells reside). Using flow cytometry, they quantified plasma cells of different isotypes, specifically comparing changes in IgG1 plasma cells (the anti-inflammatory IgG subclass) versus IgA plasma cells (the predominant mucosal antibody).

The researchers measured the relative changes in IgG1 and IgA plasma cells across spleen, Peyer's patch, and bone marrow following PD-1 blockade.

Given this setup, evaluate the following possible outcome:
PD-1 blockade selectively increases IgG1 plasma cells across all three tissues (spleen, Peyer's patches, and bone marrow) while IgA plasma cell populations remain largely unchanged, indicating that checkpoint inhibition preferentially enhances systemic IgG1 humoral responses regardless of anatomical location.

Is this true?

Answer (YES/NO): NO